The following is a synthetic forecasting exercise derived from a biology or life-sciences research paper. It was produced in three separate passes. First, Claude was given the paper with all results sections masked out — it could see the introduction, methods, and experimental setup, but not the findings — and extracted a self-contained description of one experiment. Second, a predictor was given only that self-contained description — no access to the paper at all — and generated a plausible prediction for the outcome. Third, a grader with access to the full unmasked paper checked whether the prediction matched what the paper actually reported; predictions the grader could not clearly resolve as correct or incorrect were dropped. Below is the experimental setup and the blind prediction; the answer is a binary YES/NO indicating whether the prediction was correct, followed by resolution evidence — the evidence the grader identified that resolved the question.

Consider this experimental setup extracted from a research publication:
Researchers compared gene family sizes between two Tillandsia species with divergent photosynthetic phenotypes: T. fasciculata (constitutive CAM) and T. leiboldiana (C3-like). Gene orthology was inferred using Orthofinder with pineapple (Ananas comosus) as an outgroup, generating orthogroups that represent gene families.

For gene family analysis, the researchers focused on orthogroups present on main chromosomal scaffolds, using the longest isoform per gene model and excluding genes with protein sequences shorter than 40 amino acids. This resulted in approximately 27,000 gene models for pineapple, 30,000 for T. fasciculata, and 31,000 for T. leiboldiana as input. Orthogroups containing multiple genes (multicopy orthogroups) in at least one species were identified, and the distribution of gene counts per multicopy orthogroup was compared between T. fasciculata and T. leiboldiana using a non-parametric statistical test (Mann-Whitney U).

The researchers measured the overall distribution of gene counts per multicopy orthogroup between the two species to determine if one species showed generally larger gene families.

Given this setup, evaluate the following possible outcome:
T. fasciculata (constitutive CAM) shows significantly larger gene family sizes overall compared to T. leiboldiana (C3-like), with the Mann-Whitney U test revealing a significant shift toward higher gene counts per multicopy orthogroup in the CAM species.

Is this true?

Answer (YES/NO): YES